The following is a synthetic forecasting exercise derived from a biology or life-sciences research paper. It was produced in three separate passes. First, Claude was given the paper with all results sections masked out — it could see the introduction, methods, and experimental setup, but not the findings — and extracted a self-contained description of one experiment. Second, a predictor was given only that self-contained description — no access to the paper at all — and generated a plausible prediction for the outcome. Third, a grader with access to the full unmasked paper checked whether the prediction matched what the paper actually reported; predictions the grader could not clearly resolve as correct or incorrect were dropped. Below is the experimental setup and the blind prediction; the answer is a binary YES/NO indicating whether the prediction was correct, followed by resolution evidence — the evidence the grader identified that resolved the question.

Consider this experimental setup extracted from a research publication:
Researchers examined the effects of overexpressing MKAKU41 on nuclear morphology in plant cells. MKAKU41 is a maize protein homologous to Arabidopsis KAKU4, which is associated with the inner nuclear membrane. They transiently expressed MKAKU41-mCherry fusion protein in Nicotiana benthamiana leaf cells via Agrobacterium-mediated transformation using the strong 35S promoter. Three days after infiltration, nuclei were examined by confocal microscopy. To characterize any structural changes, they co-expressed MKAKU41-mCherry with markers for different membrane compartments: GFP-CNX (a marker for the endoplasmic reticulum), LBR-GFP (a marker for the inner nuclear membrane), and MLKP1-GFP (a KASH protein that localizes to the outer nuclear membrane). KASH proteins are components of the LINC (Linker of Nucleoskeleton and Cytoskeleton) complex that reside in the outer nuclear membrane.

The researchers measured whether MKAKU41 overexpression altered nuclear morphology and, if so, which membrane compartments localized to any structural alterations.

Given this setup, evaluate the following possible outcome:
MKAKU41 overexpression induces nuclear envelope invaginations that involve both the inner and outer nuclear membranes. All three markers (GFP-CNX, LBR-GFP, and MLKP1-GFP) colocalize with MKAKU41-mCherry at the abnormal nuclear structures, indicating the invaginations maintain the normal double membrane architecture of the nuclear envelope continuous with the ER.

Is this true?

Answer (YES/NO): YES